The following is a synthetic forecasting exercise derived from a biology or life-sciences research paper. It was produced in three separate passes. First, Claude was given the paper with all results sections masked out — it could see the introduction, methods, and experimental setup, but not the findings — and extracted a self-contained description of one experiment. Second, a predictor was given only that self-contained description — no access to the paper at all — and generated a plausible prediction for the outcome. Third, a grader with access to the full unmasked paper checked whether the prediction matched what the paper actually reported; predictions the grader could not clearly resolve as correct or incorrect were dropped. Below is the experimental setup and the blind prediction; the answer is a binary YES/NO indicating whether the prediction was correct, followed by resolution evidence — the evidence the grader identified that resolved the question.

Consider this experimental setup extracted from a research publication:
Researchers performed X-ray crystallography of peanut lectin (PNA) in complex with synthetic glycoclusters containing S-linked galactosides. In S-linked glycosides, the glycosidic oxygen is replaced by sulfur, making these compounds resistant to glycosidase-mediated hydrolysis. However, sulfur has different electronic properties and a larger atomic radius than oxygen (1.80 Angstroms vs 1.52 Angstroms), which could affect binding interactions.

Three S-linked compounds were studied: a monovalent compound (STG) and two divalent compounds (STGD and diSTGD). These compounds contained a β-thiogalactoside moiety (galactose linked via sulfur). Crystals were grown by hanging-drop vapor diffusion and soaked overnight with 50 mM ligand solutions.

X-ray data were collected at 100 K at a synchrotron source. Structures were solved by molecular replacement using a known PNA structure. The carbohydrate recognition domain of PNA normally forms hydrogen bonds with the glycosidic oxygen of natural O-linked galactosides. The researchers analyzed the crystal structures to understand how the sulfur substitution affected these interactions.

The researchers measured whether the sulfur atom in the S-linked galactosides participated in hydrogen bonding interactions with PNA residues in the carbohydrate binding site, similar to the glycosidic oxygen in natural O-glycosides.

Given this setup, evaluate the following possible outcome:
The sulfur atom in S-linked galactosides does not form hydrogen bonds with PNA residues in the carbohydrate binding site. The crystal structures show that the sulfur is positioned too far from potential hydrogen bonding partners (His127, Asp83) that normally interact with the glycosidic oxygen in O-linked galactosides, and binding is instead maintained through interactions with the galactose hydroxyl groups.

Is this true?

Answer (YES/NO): NO